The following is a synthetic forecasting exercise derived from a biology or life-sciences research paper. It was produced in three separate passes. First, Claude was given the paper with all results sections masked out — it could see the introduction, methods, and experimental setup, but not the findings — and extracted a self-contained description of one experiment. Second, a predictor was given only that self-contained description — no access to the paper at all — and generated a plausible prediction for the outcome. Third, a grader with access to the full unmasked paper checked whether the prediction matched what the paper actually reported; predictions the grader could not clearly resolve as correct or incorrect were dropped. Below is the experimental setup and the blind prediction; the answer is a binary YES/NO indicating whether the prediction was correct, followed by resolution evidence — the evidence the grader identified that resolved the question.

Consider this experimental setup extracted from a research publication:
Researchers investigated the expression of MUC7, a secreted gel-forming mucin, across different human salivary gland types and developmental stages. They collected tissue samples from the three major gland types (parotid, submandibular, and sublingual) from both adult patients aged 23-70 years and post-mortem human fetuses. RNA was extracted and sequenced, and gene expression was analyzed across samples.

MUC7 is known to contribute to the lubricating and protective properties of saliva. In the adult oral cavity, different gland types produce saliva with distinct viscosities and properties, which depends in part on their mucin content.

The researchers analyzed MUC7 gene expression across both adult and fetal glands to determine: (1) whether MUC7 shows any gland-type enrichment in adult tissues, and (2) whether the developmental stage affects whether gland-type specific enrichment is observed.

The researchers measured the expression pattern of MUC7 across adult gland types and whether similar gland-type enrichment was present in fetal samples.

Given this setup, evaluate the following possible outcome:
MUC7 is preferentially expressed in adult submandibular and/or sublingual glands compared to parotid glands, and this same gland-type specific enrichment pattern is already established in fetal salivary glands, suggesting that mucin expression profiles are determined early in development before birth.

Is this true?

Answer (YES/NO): NO